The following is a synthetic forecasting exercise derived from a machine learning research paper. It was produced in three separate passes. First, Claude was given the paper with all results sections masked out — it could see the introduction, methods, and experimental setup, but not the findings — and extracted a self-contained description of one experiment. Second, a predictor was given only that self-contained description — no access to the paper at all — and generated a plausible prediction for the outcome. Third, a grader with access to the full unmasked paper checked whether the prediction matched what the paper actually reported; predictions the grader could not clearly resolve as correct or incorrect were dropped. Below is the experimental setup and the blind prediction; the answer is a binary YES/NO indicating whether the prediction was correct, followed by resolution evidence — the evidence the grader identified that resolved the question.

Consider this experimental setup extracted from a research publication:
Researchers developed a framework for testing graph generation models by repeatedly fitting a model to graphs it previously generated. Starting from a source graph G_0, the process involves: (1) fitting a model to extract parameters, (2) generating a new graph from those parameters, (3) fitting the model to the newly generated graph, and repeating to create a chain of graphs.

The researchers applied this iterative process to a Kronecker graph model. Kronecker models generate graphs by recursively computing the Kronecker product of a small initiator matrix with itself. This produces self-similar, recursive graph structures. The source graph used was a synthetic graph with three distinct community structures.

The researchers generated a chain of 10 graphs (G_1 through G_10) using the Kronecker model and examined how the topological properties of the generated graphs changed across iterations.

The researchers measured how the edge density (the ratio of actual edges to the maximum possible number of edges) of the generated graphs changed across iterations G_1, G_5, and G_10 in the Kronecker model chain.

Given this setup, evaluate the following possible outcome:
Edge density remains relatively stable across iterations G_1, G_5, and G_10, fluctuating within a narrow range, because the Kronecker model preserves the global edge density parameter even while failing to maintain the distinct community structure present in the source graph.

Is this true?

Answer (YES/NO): NO